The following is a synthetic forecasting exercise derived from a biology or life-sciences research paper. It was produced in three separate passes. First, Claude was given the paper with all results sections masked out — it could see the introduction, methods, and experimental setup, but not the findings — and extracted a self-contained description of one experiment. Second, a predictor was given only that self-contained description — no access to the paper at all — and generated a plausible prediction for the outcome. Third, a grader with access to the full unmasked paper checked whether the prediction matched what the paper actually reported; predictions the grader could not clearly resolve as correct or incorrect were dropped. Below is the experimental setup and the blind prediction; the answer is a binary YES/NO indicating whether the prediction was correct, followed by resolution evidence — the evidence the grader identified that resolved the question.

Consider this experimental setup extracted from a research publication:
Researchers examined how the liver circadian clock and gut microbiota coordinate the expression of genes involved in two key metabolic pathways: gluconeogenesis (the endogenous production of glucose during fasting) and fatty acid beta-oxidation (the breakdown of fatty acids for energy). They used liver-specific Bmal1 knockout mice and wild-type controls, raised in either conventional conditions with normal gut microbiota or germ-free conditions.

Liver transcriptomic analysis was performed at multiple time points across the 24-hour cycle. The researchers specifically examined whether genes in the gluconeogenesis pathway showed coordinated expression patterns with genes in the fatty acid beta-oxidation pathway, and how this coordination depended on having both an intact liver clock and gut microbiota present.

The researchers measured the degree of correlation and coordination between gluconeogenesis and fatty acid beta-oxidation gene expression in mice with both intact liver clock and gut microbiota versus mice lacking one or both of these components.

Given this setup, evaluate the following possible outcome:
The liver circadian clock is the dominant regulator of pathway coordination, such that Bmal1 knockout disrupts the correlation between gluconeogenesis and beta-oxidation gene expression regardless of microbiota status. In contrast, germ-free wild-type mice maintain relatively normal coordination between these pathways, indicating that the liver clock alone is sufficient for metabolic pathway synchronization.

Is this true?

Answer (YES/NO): NO